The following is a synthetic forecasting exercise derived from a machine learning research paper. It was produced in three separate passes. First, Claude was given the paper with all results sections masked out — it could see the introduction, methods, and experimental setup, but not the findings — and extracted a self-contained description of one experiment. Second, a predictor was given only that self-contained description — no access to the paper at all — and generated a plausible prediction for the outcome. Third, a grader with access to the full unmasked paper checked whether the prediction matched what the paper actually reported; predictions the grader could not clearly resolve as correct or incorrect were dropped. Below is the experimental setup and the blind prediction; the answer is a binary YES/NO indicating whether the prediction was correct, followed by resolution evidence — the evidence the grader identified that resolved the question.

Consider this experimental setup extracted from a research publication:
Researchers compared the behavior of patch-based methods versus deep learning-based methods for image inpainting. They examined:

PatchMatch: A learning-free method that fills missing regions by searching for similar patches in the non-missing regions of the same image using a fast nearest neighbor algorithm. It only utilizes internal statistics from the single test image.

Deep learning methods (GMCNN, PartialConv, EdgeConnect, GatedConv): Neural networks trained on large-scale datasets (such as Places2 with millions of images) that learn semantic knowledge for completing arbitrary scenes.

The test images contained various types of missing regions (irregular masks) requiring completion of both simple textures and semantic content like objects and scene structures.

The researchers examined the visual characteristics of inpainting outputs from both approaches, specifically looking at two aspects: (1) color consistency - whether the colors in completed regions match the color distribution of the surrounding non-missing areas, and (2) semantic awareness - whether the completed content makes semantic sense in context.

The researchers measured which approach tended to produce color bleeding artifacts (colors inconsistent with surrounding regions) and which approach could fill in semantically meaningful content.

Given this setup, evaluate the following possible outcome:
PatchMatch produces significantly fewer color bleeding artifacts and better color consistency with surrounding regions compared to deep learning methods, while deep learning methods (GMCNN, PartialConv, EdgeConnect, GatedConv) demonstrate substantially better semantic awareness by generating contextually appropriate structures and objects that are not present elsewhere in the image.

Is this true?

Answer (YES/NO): YES